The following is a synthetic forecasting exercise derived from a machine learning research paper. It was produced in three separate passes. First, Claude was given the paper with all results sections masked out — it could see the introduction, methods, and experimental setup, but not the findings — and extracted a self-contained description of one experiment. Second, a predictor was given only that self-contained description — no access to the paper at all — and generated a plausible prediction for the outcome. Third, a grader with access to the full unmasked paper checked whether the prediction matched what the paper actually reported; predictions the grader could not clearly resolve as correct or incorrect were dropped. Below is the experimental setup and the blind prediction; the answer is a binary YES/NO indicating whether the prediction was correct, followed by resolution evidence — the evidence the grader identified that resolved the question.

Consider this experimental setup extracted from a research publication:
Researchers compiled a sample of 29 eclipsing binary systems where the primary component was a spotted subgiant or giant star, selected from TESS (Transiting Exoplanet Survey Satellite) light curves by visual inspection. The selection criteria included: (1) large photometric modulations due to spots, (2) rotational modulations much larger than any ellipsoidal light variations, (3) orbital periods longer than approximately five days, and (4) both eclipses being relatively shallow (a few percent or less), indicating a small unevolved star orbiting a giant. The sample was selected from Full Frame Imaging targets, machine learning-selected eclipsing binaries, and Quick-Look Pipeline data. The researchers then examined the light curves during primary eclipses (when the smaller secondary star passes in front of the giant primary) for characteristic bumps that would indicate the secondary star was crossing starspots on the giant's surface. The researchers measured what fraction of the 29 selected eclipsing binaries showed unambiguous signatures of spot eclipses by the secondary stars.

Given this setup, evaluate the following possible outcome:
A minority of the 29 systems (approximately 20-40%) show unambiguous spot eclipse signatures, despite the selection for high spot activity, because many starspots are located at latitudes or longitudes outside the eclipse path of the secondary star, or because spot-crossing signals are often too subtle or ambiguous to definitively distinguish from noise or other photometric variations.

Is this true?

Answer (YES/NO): NO